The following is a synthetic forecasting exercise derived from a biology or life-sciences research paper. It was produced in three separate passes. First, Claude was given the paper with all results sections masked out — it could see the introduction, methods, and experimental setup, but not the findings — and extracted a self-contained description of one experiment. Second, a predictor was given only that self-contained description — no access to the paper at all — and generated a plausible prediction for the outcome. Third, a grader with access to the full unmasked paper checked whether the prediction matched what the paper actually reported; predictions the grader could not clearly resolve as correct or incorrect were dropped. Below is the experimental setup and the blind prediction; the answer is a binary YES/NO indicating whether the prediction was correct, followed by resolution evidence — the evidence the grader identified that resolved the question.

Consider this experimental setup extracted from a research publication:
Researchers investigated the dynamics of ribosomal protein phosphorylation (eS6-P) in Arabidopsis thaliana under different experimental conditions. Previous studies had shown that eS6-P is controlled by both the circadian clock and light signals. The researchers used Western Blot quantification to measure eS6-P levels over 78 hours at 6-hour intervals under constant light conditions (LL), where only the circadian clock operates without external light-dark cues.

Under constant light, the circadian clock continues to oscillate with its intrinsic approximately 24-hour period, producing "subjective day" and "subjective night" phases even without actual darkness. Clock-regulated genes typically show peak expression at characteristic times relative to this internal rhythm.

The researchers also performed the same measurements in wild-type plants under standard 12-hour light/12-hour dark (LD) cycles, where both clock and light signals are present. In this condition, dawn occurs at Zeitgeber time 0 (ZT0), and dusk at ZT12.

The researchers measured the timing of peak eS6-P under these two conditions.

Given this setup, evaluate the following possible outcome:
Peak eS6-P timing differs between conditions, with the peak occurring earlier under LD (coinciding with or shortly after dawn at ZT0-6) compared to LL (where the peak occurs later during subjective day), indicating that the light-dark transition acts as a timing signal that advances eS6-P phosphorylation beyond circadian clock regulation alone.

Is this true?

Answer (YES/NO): NO